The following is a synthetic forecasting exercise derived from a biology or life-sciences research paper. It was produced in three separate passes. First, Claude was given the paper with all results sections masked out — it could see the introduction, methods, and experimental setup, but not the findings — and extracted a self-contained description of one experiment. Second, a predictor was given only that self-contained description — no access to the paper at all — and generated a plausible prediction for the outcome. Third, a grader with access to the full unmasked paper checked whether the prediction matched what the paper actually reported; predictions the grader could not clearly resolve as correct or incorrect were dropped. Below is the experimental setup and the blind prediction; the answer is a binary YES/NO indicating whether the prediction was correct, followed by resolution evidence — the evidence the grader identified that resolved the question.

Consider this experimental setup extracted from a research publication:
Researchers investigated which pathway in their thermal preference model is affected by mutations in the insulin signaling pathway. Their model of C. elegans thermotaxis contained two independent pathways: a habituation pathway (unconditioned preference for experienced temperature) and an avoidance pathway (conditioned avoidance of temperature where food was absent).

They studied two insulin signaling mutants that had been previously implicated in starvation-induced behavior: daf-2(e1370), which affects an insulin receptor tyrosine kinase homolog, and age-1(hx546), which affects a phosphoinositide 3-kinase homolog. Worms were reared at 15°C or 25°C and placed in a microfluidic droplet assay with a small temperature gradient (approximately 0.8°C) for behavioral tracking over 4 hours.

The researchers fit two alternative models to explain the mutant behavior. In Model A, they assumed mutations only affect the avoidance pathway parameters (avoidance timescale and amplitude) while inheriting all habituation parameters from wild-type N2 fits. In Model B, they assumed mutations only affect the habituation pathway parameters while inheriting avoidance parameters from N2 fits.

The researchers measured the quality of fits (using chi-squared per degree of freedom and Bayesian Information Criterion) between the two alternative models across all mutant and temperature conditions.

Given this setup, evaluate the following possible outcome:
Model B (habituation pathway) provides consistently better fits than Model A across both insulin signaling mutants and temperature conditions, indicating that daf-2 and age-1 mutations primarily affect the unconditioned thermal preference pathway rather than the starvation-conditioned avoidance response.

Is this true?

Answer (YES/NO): NO